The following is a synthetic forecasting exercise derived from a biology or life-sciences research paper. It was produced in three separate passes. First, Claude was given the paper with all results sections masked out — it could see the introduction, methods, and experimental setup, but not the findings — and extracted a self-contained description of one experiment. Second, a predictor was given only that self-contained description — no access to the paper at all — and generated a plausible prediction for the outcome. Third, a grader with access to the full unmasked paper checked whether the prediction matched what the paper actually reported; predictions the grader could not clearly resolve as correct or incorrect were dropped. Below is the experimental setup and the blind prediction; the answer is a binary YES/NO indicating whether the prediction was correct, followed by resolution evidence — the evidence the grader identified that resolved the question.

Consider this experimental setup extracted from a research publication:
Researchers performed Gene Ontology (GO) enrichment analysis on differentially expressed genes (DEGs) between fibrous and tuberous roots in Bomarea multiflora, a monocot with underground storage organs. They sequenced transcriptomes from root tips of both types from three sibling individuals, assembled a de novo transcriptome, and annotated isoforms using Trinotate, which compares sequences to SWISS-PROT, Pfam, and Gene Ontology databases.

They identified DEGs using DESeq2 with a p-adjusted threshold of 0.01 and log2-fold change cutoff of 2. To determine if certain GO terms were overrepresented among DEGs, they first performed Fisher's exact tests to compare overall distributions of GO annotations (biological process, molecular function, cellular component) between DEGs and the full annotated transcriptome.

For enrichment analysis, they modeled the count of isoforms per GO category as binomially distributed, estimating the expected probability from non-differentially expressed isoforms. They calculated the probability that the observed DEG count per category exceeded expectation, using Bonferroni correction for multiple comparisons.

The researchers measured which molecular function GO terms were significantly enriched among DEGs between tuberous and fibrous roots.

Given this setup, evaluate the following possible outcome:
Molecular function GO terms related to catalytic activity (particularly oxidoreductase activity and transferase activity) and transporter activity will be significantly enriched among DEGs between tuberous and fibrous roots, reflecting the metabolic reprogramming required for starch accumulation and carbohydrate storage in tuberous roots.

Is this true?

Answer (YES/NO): NO